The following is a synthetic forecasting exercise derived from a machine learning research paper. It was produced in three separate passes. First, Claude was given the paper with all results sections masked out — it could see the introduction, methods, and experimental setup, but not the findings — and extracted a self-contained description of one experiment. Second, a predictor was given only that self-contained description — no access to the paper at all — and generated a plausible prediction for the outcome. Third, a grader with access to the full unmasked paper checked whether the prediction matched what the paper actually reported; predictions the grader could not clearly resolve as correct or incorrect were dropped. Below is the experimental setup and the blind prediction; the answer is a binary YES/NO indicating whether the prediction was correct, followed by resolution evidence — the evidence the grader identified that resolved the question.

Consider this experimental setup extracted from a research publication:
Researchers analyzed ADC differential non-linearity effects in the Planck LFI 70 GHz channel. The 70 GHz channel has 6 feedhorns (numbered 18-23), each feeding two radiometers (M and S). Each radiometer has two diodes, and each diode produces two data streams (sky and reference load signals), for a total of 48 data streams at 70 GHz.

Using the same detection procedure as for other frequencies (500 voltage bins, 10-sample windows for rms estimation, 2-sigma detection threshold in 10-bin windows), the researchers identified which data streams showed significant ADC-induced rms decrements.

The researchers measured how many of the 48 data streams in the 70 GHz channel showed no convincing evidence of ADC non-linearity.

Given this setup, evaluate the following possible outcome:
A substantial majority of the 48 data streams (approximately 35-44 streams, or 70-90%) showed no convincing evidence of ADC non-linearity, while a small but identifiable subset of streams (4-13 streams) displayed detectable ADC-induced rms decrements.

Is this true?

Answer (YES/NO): NO